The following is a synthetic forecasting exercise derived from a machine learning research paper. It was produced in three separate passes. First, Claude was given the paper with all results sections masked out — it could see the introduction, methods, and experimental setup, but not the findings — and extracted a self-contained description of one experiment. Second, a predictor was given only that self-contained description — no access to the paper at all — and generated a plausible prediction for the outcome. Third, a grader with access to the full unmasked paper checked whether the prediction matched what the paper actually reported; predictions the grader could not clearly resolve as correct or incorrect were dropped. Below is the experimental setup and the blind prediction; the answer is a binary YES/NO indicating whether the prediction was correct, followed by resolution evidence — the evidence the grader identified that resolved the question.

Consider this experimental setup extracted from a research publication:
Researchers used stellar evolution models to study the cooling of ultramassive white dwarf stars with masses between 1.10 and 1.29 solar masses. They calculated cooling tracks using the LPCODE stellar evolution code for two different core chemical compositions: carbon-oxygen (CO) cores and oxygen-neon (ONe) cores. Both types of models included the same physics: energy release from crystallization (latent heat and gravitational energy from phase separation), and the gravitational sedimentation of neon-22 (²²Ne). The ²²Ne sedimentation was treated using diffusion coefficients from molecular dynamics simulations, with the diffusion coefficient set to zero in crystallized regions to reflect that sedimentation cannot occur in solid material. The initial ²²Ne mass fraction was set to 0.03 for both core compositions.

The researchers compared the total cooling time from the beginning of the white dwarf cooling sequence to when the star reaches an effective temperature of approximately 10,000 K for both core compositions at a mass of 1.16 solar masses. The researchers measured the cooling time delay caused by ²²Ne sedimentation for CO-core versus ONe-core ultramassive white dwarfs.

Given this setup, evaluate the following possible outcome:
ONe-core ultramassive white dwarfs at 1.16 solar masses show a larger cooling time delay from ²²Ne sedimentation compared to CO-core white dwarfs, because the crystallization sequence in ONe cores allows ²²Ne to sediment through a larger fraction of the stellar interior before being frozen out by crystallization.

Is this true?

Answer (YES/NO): NO